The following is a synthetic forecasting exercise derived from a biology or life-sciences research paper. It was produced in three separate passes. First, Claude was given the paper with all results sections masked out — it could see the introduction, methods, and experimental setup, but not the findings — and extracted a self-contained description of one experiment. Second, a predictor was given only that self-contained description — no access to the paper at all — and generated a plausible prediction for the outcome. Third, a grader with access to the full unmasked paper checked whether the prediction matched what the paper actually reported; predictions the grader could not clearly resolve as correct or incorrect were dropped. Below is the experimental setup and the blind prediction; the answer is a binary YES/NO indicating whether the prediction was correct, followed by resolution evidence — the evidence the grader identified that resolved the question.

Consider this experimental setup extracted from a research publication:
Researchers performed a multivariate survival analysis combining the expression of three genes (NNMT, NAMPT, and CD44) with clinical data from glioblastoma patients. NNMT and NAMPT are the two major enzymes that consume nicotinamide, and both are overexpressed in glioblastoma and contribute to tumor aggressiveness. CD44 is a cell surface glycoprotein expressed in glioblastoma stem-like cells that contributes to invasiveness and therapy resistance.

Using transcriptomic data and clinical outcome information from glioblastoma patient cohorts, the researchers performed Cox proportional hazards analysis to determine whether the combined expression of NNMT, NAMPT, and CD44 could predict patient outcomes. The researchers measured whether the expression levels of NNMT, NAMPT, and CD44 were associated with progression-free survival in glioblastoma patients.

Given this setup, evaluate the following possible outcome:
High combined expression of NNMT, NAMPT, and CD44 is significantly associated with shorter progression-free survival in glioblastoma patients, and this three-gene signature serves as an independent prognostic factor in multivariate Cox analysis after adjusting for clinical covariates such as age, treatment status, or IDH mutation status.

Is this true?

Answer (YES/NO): NO